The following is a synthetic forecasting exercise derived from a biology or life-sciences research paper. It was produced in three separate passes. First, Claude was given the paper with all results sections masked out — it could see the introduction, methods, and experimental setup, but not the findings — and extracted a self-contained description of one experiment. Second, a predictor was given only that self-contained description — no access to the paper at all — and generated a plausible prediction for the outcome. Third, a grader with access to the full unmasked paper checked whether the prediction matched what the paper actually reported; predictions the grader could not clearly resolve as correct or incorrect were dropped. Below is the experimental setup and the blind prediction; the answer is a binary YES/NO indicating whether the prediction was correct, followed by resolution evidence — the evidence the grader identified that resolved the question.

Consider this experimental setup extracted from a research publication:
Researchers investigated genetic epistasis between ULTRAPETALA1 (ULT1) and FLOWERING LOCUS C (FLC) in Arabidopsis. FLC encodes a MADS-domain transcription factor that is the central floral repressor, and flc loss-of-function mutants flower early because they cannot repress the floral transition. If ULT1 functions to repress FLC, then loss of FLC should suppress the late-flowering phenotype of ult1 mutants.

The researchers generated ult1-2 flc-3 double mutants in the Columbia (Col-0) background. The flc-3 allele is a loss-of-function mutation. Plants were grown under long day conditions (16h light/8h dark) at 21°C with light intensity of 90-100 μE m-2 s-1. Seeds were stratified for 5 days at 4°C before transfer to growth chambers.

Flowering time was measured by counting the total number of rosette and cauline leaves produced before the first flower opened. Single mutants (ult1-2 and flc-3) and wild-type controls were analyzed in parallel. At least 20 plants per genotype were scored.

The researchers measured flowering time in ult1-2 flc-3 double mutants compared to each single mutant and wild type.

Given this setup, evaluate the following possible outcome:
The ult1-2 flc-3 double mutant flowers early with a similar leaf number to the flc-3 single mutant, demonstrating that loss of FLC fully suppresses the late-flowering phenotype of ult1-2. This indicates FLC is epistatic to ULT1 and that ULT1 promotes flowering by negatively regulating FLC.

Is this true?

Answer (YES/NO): NO